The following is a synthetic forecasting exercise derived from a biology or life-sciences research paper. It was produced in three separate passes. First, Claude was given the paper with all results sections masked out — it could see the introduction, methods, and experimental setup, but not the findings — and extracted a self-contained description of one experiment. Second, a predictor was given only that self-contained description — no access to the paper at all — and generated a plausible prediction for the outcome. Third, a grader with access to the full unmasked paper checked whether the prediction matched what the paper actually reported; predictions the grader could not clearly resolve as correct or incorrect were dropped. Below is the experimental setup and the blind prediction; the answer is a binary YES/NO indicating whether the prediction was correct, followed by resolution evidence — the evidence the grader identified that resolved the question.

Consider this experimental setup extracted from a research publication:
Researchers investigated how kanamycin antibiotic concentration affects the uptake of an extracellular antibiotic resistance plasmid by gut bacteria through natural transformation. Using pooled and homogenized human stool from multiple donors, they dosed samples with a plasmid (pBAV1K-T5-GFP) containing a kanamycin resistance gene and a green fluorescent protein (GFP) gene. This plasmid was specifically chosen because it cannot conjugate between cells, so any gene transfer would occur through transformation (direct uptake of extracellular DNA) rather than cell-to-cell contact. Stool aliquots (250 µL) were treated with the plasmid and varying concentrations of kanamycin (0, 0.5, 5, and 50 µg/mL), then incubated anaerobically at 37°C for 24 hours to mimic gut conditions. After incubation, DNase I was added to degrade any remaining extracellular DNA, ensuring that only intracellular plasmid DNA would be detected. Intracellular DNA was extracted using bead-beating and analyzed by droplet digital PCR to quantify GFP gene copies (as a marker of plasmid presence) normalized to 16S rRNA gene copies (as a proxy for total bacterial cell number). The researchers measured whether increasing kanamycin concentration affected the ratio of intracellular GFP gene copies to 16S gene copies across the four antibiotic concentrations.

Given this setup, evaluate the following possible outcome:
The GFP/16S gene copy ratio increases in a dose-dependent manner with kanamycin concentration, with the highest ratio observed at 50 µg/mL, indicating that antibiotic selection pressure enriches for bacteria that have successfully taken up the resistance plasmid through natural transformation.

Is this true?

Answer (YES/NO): YES